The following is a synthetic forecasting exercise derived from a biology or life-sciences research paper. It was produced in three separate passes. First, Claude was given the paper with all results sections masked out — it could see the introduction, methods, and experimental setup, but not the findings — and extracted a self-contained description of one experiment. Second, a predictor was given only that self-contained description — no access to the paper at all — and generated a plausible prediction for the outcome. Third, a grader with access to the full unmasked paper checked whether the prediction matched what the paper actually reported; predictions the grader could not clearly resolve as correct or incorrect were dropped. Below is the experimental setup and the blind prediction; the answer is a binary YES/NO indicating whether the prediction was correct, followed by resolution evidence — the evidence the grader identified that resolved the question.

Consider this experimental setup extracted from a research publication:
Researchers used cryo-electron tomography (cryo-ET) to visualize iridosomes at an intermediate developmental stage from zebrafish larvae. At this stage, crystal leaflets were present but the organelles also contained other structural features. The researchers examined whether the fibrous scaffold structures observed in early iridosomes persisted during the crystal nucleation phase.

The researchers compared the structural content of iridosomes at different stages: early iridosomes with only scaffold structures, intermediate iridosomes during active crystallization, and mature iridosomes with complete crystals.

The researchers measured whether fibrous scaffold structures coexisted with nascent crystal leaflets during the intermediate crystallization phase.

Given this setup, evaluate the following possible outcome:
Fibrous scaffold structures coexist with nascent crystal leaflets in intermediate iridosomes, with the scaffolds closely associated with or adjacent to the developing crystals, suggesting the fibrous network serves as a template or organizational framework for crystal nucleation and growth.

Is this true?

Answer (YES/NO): YES